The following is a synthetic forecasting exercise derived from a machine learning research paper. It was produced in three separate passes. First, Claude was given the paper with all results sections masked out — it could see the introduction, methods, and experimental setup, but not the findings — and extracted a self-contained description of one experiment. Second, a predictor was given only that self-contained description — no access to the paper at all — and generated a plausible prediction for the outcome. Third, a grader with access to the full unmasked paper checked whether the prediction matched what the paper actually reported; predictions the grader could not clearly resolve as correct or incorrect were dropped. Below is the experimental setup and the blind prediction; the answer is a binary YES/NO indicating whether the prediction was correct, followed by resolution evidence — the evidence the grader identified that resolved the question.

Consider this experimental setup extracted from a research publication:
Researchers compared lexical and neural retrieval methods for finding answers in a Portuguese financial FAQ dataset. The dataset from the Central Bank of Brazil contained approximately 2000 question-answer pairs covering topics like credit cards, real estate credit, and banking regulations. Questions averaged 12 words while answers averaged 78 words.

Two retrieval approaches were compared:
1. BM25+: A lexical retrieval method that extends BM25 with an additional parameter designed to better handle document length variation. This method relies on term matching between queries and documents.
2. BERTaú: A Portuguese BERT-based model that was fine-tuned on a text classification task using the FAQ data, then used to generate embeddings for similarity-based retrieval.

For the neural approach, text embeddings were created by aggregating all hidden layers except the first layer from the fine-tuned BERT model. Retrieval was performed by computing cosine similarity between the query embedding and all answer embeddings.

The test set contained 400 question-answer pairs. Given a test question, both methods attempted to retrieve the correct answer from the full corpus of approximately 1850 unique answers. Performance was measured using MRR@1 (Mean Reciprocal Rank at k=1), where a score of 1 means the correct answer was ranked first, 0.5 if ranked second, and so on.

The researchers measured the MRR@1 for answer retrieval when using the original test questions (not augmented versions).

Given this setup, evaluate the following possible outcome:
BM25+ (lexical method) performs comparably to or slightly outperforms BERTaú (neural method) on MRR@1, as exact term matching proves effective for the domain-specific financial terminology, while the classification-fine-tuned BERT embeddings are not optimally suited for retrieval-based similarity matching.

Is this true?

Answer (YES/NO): YES